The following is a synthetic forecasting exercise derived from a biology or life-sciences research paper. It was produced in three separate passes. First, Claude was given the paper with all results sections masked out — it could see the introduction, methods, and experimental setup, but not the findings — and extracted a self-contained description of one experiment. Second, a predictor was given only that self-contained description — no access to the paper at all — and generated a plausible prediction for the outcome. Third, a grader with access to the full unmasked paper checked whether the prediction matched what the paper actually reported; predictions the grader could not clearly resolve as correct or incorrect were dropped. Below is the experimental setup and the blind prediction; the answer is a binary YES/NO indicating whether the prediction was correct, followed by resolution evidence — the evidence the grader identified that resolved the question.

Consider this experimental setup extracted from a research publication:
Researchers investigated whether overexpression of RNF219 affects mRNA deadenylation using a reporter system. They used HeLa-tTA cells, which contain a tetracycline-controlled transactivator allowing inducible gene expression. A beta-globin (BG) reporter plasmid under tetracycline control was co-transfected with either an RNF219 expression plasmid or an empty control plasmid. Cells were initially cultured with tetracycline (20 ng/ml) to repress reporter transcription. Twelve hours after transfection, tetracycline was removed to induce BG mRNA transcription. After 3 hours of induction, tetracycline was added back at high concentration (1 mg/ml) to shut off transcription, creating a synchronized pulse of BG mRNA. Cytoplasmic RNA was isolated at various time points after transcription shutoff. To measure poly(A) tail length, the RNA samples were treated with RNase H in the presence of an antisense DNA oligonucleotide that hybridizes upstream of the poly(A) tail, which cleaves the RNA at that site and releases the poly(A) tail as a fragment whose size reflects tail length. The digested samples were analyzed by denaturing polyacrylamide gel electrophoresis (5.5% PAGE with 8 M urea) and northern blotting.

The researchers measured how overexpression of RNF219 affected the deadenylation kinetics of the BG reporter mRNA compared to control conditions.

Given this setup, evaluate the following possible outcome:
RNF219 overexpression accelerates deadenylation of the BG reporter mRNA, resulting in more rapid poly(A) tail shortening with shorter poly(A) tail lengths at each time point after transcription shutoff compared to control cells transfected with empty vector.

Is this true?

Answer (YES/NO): NO